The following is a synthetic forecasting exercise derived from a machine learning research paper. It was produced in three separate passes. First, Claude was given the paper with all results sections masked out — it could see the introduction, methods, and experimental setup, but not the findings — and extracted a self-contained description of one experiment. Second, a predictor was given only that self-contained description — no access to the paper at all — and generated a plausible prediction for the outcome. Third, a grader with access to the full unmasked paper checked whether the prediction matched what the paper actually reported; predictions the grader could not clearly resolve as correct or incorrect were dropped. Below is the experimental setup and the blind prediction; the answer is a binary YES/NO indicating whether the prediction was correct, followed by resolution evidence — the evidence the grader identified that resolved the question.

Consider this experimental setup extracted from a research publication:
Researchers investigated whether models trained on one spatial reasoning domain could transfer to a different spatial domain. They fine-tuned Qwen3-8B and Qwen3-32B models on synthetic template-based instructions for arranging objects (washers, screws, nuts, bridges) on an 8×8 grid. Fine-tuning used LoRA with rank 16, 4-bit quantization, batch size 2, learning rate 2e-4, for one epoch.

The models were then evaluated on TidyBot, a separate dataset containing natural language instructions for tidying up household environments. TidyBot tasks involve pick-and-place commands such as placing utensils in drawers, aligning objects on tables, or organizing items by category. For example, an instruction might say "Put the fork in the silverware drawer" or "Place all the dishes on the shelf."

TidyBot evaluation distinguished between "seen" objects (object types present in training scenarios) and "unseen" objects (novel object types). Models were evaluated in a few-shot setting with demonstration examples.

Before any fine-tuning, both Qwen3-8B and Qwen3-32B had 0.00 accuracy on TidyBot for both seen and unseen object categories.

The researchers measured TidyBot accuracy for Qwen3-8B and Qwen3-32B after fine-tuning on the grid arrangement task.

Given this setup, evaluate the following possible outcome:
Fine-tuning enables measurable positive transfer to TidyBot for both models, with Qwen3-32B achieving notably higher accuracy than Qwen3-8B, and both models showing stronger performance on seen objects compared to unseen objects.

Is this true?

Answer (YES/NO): NO